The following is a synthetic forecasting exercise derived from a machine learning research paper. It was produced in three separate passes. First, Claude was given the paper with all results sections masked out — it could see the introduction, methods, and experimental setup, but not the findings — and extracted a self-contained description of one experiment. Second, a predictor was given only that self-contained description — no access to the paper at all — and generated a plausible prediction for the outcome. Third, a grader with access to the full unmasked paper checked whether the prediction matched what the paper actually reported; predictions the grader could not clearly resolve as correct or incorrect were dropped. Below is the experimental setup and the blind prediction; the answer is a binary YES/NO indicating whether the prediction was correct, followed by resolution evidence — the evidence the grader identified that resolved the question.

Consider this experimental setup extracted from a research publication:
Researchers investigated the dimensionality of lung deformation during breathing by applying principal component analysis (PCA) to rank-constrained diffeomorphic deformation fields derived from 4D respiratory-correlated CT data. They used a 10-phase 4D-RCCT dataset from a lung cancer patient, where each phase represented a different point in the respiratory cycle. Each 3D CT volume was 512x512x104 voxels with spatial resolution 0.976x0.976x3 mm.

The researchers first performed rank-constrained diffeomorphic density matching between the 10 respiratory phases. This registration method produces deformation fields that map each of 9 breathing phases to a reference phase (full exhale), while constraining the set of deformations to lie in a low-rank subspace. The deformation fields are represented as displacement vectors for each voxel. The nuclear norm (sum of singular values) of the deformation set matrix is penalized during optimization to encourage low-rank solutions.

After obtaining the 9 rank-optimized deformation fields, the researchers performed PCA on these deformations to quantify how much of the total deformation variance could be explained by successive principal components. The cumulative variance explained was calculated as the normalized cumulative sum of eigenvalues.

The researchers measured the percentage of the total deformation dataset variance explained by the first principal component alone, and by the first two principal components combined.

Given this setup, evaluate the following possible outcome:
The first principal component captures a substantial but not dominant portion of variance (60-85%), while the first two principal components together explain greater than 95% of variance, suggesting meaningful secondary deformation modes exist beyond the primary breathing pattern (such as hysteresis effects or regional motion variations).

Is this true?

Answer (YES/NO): NO